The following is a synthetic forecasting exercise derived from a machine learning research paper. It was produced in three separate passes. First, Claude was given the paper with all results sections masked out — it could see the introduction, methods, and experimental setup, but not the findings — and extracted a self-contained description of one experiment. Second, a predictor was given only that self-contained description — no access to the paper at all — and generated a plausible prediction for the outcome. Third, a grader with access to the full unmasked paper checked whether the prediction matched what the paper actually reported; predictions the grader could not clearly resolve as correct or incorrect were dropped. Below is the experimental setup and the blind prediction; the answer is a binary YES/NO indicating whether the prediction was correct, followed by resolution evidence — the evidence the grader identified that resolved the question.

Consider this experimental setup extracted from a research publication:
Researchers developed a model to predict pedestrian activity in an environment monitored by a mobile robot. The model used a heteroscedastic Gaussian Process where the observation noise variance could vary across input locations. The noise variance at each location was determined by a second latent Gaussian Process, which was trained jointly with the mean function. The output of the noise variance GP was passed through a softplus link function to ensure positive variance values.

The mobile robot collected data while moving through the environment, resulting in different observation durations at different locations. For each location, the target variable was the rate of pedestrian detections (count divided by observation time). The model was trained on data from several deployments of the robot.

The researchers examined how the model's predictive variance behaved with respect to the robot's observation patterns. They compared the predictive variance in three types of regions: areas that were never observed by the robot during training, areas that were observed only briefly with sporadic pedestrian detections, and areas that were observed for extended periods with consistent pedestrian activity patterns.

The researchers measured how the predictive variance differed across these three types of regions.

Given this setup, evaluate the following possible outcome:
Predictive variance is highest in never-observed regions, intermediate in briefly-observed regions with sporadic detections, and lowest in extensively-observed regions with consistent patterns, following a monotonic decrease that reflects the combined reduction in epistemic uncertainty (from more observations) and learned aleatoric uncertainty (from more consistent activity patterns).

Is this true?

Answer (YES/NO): NO